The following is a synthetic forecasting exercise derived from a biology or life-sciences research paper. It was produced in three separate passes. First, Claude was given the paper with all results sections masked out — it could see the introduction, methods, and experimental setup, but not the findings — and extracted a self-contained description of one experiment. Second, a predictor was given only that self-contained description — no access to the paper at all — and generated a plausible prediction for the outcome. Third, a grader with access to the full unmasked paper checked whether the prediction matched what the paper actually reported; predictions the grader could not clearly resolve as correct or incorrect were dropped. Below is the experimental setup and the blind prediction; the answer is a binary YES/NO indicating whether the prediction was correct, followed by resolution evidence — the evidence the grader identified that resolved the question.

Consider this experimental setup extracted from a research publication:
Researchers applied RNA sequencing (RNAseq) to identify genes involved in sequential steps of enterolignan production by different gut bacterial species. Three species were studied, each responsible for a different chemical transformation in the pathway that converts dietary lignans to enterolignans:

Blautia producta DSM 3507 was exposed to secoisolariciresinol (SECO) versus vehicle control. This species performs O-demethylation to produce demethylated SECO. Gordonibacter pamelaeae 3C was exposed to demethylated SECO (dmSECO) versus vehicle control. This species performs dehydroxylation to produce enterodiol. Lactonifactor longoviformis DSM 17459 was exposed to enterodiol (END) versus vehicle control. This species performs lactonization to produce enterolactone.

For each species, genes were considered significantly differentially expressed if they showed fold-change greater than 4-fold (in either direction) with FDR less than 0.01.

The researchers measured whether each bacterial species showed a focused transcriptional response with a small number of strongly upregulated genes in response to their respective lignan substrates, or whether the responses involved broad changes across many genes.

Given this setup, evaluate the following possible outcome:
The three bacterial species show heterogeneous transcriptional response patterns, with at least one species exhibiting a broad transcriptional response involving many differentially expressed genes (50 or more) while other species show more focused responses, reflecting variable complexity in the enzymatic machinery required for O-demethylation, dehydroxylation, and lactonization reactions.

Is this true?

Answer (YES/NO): NO